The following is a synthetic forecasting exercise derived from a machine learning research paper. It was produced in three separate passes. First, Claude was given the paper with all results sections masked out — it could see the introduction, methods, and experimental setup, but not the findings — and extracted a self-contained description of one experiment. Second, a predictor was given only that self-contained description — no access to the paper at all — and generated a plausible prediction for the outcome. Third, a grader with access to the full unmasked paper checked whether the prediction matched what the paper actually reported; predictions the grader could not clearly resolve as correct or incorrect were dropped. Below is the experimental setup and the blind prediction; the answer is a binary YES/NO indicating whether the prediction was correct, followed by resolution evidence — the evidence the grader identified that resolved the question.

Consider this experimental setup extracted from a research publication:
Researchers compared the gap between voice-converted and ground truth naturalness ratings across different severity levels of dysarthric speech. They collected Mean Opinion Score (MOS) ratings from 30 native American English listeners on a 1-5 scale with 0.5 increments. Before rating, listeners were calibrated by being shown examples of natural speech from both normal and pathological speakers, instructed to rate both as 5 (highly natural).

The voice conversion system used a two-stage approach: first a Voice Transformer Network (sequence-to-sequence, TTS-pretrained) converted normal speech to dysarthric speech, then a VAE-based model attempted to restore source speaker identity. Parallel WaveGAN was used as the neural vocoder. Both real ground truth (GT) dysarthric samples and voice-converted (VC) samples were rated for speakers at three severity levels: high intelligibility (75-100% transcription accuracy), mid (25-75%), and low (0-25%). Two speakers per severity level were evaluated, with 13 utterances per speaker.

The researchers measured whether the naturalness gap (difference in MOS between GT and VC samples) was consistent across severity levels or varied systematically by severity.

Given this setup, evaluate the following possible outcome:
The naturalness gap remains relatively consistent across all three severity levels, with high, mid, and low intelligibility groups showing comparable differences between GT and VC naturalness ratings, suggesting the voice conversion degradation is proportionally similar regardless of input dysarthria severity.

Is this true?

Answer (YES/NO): NO